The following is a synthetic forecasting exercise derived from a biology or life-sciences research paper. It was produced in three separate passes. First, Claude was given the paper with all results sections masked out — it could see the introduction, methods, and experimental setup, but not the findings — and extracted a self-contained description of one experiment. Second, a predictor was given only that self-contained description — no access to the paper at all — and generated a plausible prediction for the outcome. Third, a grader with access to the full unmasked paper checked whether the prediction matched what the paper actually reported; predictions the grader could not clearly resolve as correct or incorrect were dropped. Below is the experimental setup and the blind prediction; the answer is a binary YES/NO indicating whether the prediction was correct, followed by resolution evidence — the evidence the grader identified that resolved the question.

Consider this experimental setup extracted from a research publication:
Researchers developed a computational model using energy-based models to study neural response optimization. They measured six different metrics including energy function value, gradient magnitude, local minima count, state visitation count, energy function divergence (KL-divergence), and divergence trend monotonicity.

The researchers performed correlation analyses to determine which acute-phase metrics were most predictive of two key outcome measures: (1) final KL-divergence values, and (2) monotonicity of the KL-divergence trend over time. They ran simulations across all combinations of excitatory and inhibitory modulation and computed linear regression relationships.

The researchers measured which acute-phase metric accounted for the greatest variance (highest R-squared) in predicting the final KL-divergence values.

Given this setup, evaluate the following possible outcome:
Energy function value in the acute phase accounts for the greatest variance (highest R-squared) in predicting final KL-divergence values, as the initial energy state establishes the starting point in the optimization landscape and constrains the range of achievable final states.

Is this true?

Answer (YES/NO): NO